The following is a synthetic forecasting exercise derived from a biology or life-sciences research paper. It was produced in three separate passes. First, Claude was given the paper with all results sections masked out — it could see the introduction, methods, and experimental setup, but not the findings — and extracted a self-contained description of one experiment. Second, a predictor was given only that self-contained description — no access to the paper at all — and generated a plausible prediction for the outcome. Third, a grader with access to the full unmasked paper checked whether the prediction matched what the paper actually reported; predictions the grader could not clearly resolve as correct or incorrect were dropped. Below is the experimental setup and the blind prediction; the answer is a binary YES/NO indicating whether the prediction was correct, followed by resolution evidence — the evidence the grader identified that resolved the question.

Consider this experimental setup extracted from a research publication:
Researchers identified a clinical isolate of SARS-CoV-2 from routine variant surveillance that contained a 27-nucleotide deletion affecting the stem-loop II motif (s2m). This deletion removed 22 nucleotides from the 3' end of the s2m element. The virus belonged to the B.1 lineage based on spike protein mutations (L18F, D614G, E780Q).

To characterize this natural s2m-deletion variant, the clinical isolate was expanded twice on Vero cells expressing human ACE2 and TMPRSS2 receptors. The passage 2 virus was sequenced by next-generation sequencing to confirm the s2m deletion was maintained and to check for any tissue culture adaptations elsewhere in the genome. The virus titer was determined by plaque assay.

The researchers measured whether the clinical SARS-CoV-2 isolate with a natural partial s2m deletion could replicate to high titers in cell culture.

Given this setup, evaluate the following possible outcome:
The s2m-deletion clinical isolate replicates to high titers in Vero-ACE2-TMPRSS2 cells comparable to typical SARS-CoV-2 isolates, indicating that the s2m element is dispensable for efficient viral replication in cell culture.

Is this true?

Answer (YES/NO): YES